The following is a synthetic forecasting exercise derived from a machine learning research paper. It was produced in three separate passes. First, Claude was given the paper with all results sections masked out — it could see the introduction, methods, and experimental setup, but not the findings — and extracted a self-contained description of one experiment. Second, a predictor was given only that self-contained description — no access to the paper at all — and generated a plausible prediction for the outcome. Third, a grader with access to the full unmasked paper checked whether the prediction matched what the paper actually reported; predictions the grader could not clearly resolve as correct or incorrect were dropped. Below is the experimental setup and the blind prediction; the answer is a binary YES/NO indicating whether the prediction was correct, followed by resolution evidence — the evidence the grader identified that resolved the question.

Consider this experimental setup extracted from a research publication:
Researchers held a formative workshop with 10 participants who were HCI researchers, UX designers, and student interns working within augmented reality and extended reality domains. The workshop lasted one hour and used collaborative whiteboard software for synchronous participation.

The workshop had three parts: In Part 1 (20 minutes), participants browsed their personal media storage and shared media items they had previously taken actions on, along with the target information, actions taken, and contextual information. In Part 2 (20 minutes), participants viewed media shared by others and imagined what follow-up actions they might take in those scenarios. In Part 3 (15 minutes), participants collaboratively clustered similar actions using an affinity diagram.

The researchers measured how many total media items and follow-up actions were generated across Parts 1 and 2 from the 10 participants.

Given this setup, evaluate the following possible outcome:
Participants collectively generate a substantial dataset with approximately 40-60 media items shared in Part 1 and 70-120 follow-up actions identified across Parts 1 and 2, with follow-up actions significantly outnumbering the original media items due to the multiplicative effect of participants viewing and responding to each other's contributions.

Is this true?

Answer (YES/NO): NO